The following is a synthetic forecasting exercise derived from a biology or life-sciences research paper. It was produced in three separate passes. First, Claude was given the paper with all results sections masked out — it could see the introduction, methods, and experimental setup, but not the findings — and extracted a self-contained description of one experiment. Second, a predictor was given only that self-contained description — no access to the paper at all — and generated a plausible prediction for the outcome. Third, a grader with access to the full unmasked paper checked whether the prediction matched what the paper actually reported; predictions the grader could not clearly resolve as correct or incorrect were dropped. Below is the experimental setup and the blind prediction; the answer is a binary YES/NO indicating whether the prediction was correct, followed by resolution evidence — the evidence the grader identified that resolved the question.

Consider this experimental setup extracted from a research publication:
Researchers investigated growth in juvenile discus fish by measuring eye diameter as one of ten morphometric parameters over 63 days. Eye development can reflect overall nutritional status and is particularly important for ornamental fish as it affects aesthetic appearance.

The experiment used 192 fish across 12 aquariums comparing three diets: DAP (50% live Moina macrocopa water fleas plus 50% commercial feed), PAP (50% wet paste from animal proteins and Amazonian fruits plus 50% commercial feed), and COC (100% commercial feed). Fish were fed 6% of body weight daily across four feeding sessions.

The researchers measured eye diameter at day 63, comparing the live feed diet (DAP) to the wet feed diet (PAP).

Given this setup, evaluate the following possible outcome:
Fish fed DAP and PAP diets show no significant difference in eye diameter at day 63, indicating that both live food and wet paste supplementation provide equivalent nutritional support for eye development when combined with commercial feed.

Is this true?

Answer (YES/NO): YES